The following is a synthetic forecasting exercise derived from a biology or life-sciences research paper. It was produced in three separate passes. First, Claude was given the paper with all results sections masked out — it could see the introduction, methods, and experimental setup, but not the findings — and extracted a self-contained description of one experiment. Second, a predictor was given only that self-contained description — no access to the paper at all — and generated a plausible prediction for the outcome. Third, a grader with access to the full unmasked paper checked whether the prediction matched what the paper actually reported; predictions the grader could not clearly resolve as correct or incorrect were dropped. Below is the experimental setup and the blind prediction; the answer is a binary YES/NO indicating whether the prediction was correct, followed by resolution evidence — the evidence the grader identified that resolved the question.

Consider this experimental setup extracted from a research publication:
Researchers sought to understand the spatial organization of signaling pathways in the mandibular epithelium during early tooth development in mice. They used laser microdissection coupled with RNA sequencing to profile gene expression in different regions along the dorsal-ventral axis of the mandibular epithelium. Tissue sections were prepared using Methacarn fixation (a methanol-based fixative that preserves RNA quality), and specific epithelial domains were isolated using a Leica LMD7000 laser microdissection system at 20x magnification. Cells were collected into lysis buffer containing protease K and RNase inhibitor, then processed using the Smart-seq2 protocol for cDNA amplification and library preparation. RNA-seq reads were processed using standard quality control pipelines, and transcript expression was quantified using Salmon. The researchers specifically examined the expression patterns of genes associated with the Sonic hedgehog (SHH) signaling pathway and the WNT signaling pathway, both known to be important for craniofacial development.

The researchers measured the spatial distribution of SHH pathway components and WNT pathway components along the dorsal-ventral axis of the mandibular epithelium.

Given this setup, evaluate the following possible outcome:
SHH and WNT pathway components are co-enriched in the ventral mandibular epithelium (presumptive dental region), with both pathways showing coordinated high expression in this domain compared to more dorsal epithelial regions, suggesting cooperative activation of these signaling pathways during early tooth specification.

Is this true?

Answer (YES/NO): NO